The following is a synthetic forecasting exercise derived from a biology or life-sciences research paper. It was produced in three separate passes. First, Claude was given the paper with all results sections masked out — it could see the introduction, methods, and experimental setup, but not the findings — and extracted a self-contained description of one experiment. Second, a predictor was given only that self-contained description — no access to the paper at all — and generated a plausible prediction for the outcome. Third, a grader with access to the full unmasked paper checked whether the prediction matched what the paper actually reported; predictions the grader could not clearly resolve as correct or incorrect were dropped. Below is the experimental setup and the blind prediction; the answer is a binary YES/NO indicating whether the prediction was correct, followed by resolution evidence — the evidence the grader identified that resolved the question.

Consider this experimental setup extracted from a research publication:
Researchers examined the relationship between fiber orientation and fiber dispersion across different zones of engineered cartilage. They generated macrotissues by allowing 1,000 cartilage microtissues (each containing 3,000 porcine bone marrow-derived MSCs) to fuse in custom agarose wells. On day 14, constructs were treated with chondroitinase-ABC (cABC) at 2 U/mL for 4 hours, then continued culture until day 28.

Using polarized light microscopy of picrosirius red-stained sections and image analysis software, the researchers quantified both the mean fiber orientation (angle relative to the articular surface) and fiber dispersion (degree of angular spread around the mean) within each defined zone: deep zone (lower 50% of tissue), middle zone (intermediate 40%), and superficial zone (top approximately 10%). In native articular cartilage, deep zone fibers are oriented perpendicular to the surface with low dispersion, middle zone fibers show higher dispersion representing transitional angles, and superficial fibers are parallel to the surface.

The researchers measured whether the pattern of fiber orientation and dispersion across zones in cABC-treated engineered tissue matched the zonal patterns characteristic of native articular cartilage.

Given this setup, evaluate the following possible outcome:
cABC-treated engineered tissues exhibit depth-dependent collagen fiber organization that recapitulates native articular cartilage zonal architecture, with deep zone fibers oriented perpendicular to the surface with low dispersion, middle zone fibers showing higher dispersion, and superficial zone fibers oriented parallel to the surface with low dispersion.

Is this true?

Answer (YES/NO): NO